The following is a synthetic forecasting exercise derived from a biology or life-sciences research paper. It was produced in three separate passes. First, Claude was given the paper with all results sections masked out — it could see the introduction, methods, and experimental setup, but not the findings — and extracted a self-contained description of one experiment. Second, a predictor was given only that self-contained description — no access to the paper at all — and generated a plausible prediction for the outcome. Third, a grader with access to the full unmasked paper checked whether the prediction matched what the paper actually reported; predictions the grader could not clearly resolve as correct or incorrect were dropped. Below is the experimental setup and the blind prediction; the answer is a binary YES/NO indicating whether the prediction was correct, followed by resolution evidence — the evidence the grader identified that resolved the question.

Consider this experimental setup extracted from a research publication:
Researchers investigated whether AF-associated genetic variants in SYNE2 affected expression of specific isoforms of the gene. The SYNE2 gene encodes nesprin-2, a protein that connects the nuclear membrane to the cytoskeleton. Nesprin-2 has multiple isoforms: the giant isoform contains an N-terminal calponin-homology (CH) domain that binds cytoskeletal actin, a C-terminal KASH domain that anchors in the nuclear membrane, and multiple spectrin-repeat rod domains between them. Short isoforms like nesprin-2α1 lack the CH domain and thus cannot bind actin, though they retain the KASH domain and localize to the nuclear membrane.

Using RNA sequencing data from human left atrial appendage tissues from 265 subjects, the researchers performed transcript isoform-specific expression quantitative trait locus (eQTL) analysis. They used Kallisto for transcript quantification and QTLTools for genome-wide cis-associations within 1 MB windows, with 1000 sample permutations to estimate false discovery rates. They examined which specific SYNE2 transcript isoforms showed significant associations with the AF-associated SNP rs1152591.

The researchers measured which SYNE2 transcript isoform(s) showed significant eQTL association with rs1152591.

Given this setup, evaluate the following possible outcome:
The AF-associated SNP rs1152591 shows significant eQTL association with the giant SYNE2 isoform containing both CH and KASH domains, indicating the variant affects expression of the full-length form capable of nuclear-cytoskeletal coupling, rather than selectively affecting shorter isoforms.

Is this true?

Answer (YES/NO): NO